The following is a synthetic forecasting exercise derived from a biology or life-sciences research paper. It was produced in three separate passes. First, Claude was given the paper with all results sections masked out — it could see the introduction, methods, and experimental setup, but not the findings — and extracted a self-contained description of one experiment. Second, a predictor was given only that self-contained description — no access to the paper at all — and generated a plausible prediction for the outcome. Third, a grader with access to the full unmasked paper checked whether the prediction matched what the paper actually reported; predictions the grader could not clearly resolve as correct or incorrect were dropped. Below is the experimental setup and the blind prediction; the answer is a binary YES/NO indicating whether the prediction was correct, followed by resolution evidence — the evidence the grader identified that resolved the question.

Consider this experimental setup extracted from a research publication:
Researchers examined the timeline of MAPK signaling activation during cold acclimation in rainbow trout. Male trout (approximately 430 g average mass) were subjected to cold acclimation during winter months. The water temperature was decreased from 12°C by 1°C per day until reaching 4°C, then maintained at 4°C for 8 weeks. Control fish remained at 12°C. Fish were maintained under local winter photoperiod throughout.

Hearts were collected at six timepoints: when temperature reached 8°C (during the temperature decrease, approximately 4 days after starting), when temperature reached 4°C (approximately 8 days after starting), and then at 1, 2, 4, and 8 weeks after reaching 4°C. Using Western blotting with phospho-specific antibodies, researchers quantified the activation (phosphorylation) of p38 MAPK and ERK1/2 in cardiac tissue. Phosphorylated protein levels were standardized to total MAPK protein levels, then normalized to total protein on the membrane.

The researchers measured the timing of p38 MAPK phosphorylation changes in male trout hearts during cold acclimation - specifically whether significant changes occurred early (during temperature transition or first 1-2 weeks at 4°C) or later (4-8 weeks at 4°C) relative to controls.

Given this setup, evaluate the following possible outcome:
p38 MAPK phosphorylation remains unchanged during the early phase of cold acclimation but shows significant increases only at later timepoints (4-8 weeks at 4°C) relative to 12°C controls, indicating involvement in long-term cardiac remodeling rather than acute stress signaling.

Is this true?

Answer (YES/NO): NO